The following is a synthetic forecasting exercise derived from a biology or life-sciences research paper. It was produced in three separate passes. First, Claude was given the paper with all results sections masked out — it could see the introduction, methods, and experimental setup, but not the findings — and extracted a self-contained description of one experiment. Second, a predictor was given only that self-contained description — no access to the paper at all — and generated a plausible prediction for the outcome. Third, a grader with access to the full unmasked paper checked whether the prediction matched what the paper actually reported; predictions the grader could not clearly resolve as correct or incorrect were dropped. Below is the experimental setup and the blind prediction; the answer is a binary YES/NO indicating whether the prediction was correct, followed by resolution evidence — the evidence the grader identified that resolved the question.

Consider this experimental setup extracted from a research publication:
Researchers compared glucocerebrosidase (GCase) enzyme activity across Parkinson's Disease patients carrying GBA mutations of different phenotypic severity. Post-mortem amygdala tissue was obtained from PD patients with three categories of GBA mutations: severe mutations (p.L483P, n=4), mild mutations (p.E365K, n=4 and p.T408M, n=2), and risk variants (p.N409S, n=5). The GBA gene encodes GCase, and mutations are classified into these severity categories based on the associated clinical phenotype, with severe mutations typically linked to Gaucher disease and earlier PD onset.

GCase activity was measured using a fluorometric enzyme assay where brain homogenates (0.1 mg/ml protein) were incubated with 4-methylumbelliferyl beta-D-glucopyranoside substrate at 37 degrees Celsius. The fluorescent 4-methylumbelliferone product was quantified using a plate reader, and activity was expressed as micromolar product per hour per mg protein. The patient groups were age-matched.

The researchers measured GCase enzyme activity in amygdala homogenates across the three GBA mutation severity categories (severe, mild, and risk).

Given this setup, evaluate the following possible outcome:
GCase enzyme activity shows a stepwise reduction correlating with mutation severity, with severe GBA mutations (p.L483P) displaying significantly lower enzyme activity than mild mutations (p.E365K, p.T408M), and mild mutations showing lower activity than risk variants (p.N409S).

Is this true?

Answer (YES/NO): NO